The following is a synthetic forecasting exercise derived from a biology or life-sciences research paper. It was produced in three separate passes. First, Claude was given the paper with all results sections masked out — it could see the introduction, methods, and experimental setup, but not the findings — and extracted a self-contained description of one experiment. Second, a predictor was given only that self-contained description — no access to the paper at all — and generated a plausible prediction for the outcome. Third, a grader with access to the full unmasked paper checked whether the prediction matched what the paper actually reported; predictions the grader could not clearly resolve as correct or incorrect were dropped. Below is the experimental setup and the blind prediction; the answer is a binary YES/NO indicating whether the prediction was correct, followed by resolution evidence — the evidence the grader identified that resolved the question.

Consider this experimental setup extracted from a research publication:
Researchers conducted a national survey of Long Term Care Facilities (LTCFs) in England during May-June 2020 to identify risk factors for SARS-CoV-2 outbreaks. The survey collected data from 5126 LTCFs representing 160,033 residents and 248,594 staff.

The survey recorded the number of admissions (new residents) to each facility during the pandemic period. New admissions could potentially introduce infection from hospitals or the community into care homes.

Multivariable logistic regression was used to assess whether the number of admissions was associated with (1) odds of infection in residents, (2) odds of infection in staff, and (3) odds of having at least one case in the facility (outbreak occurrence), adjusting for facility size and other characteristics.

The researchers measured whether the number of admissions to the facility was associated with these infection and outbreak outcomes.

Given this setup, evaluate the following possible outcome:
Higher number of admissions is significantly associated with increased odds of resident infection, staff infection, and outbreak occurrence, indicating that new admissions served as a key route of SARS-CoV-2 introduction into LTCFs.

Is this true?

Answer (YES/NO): YES